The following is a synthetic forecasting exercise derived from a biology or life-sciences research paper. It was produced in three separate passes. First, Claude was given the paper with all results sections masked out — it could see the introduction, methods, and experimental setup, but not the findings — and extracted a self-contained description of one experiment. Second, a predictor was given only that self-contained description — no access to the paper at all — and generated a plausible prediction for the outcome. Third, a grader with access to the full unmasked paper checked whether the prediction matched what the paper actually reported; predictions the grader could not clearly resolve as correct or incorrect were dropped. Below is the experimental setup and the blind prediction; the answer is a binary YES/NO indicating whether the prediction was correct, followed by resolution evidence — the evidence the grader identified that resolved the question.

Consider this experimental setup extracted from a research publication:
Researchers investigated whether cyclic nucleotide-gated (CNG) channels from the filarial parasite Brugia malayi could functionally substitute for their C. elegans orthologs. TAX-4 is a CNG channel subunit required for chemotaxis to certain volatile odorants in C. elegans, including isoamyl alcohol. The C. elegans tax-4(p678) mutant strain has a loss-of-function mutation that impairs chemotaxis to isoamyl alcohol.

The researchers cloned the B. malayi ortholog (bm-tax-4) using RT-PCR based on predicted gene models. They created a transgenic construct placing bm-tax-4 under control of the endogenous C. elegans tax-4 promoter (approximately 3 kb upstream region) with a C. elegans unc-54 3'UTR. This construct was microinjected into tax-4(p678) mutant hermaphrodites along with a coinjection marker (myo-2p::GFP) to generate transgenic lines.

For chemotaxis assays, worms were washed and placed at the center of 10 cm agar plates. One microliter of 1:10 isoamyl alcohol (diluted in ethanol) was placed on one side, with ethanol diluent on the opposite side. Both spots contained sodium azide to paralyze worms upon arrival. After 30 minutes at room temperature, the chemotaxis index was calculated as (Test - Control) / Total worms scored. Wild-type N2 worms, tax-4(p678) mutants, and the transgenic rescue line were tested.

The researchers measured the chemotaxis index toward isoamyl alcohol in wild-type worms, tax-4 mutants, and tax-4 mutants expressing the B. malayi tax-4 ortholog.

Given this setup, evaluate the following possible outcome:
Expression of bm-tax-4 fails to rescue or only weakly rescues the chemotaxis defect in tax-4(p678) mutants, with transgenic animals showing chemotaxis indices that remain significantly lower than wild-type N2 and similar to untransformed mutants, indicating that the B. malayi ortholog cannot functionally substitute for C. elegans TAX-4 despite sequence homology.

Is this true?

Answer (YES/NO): YES